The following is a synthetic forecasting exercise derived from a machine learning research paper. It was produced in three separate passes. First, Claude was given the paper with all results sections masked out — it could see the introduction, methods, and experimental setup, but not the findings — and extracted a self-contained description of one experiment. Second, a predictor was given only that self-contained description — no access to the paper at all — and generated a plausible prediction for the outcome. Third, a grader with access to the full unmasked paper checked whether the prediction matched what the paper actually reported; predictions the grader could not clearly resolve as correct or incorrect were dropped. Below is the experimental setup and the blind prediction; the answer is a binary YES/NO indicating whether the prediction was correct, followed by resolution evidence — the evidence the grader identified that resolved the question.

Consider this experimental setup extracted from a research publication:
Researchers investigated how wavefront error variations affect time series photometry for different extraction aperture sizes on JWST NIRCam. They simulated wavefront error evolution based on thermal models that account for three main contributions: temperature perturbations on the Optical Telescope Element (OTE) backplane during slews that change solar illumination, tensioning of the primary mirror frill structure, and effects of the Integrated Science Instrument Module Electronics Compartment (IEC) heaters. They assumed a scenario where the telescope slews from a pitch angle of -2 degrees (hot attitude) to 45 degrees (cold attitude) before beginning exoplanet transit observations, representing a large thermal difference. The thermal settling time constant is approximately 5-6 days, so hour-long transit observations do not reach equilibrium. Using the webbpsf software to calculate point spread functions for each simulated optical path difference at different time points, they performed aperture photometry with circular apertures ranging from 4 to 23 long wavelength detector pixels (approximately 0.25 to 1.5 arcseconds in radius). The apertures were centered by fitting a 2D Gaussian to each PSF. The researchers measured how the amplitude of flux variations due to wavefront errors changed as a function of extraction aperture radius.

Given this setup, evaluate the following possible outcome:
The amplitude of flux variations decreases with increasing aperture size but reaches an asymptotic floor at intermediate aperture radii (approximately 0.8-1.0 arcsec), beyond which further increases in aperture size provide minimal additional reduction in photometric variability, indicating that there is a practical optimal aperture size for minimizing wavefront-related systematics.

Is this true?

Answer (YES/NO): NO